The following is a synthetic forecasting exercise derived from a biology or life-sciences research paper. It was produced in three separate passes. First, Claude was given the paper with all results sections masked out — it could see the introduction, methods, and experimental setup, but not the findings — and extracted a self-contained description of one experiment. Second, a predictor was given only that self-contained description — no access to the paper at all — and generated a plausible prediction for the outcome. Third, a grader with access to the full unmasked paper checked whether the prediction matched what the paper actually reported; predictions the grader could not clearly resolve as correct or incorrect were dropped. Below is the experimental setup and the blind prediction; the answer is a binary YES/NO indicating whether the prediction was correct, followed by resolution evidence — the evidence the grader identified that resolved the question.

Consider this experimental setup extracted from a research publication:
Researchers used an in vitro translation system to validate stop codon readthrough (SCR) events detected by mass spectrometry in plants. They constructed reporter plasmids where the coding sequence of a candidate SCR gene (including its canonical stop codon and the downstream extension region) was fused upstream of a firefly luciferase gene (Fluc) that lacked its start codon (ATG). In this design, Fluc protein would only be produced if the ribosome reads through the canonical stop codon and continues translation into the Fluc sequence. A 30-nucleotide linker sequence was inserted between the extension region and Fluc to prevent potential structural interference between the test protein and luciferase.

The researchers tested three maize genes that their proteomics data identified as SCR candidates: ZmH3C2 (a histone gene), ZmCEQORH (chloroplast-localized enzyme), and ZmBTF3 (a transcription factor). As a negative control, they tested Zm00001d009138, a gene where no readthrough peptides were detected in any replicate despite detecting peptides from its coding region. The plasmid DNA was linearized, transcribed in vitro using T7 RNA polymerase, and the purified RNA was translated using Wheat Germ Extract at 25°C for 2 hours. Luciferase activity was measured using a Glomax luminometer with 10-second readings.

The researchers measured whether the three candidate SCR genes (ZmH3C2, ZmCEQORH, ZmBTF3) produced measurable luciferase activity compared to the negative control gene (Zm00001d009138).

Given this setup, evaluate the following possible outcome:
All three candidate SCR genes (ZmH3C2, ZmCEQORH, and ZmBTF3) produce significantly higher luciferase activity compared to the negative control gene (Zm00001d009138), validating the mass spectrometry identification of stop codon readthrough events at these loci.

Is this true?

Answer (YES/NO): YES